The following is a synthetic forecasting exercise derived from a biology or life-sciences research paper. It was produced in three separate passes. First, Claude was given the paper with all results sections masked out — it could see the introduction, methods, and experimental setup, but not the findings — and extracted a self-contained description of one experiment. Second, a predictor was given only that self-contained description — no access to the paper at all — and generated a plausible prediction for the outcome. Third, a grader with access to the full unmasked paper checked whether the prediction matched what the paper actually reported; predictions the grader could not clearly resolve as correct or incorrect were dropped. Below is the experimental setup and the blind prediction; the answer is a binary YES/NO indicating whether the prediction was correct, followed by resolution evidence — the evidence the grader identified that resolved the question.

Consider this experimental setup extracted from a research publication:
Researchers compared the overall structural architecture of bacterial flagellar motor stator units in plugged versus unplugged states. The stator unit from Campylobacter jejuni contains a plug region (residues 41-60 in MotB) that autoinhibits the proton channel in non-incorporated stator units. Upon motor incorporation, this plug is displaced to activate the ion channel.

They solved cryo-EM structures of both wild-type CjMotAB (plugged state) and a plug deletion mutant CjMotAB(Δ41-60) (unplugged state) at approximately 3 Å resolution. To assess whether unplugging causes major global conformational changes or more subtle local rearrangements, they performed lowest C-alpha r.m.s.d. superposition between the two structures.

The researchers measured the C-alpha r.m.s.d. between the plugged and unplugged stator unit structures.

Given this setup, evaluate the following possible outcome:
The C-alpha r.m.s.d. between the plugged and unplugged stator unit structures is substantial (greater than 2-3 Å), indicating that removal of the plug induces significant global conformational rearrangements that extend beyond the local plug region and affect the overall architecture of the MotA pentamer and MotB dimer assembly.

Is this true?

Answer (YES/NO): NO